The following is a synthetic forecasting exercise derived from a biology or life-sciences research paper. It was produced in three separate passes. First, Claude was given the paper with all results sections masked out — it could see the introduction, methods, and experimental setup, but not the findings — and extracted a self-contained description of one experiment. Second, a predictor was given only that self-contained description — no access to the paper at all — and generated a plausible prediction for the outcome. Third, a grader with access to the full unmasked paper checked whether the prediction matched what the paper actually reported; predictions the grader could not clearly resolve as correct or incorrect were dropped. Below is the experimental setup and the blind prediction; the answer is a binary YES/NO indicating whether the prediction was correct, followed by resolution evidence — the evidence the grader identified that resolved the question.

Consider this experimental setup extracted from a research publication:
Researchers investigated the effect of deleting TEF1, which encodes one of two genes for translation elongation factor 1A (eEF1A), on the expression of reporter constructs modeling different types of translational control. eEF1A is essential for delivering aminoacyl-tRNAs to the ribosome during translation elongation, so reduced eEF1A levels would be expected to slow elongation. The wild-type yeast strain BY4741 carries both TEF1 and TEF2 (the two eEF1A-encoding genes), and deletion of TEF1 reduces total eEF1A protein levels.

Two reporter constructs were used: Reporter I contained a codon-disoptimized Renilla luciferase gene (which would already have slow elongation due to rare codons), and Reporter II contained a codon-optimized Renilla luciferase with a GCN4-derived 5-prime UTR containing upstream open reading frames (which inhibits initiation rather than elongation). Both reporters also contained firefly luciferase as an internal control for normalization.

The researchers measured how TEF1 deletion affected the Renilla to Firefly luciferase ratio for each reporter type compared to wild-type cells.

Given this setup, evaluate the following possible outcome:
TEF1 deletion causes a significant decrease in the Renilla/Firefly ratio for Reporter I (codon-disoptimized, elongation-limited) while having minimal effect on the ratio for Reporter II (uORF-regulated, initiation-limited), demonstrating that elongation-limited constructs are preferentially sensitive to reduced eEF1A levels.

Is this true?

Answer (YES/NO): NO